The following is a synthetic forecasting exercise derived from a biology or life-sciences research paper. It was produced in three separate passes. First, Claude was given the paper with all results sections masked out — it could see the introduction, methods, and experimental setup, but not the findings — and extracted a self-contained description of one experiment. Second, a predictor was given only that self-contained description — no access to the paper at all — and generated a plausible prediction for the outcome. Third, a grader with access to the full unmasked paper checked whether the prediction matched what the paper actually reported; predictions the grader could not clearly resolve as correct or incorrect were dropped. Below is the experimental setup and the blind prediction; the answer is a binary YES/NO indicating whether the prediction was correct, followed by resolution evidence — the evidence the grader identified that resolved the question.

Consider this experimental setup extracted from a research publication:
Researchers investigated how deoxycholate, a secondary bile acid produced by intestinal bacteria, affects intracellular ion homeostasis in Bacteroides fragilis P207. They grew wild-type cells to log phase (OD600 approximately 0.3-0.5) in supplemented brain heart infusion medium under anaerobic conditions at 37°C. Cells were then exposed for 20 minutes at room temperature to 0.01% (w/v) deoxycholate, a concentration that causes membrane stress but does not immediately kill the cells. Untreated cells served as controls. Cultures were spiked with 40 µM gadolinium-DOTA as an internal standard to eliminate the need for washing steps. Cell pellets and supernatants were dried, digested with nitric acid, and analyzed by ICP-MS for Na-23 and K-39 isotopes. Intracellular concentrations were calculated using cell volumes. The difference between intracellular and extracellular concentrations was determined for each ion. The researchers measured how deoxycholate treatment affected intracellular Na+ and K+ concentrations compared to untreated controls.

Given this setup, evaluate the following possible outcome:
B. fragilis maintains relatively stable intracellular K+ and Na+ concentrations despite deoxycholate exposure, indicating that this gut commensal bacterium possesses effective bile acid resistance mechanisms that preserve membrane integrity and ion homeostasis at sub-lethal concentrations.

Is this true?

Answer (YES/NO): NO